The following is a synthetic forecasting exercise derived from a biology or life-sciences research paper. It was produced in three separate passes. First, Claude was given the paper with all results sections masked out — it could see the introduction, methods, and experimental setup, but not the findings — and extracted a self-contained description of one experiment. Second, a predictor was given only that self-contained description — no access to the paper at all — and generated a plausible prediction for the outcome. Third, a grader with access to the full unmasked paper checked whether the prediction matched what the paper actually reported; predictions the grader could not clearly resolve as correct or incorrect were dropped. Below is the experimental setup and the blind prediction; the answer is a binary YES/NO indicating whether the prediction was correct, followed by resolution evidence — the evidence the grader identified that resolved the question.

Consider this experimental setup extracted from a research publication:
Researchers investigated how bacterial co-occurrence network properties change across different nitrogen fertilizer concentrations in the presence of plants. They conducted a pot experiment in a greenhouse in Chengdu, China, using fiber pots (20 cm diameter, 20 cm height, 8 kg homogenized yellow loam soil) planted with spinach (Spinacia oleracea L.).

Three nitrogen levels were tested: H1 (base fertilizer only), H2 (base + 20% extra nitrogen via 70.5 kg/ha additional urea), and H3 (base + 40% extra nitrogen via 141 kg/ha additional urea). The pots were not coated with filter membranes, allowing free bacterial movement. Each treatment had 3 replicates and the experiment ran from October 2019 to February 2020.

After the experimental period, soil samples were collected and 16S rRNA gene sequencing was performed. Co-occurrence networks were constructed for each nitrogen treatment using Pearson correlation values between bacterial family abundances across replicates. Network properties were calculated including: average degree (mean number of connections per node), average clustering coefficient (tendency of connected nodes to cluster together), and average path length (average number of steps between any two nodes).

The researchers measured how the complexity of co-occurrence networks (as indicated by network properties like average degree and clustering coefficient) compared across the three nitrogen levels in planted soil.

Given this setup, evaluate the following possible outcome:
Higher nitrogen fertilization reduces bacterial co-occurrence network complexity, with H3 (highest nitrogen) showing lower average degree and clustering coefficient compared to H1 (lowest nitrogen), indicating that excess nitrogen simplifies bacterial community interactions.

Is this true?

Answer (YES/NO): NO